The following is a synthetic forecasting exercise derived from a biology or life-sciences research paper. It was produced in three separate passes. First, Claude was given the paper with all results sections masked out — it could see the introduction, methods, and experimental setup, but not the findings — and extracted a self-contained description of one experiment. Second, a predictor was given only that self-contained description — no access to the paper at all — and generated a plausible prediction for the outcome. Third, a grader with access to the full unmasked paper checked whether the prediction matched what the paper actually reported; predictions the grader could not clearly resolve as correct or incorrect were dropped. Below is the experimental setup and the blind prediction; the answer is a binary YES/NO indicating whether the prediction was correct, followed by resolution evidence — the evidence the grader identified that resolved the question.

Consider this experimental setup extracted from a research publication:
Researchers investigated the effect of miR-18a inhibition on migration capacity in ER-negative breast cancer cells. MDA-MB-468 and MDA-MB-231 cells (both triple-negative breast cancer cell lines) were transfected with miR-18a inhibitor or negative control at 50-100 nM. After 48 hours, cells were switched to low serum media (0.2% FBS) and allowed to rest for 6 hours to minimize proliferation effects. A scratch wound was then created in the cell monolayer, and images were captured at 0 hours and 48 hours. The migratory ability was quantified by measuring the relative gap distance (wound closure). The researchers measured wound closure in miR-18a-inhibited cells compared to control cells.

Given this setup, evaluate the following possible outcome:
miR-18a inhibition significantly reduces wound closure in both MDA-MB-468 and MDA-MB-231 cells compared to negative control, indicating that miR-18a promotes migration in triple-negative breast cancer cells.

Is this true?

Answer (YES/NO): NO